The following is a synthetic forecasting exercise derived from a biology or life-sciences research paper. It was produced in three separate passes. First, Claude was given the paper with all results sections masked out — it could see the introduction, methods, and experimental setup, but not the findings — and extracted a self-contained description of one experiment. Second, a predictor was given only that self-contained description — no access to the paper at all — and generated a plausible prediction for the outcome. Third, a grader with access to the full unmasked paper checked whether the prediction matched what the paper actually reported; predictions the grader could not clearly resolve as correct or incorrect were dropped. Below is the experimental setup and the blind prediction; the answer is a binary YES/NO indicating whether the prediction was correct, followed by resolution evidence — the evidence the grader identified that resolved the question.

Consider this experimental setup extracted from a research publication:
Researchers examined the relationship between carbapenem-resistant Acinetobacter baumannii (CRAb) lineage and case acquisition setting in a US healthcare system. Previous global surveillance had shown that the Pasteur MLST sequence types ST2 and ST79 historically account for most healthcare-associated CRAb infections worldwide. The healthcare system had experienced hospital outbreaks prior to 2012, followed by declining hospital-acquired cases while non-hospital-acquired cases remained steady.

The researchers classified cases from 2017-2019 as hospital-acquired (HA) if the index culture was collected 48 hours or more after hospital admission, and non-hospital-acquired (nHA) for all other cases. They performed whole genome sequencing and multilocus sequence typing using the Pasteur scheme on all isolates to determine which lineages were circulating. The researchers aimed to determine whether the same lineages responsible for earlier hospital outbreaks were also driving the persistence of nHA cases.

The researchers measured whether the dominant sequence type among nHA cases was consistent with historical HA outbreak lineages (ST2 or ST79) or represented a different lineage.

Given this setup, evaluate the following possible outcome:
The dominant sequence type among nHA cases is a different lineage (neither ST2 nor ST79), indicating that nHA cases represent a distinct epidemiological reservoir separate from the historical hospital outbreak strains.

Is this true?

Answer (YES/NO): YES